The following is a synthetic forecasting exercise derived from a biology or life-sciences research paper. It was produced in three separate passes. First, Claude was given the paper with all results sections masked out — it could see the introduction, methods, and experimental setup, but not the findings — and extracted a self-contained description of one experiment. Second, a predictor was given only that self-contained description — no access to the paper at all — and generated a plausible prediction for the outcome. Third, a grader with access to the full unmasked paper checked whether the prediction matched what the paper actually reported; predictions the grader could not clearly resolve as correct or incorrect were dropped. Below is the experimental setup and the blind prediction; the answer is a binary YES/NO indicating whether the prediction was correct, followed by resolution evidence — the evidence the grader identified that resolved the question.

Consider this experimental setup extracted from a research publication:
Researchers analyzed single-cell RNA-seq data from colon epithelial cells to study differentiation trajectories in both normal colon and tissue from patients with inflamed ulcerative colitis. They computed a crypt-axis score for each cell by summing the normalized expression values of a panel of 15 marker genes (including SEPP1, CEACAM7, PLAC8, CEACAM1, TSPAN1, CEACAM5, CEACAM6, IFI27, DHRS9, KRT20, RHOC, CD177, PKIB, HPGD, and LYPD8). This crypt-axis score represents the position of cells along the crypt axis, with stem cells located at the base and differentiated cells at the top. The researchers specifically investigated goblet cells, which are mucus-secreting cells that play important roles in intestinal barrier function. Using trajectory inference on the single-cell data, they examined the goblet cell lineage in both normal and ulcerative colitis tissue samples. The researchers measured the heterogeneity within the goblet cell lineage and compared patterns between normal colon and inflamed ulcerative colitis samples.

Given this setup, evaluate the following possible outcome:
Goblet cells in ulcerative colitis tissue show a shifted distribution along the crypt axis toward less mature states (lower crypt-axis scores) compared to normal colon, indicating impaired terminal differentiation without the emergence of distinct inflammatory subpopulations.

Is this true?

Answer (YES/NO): NO